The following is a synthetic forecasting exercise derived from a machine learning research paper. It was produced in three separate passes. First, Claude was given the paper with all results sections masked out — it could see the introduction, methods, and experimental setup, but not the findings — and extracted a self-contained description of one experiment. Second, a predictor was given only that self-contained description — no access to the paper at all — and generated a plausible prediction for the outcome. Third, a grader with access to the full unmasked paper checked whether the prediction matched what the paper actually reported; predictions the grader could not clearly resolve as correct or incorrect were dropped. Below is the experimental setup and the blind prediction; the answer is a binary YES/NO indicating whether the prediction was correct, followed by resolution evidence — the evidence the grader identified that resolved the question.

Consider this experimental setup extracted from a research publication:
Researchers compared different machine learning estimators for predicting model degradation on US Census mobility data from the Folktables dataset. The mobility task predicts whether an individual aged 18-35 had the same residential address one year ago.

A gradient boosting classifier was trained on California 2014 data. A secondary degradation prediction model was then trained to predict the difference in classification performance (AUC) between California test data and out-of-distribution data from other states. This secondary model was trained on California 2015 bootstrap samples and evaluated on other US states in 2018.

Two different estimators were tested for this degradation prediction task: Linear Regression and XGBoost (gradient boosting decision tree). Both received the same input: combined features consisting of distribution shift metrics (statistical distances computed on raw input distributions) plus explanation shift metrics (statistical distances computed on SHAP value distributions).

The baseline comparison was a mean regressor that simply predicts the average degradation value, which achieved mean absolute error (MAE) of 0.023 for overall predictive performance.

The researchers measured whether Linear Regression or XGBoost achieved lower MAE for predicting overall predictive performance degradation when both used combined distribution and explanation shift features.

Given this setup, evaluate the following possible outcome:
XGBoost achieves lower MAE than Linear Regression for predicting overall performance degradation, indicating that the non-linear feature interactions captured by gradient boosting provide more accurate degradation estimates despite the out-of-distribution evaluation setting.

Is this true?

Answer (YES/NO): YES